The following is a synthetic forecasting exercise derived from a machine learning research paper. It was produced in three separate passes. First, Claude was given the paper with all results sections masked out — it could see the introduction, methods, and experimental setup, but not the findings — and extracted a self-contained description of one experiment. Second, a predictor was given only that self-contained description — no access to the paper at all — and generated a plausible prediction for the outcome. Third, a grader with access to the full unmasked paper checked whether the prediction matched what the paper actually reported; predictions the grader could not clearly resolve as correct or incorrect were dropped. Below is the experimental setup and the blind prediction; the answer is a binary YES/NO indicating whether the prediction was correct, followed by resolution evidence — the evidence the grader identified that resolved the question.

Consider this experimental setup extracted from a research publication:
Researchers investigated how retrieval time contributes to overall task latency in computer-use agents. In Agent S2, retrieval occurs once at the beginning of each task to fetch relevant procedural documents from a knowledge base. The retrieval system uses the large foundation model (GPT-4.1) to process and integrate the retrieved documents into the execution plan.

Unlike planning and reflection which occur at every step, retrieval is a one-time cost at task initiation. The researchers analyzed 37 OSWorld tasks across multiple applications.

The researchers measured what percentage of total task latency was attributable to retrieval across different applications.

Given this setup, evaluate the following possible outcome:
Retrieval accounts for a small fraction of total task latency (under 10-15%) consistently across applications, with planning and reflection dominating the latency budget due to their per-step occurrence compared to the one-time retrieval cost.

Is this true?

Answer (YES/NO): YES